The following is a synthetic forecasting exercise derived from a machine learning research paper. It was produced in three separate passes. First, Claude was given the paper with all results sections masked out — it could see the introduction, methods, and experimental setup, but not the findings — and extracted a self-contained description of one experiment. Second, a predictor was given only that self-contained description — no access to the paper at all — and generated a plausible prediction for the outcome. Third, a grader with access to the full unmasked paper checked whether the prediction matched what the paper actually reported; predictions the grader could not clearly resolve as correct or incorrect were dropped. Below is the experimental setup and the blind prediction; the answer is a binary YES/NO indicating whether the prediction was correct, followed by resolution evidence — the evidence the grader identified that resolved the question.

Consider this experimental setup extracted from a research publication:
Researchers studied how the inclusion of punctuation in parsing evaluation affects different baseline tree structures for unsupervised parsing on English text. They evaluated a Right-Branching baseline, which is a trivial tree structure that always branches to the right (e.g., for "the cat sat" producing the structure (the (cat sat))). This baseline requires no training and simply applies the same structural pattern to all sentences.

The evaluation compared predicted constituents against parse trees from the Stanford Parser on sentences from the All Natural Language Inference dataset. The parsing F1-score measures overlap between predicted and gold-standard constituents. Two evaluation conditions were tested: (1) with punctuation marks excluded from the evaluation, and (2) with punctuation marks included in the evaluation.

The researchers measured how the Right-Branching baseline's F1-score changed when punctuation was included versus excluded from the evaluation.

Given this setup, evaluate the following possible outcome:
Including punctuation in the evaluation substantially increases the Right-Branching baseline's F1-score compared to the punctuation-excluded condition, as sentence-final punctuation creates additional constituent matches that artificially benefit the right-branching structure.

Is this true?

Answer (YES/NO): NO